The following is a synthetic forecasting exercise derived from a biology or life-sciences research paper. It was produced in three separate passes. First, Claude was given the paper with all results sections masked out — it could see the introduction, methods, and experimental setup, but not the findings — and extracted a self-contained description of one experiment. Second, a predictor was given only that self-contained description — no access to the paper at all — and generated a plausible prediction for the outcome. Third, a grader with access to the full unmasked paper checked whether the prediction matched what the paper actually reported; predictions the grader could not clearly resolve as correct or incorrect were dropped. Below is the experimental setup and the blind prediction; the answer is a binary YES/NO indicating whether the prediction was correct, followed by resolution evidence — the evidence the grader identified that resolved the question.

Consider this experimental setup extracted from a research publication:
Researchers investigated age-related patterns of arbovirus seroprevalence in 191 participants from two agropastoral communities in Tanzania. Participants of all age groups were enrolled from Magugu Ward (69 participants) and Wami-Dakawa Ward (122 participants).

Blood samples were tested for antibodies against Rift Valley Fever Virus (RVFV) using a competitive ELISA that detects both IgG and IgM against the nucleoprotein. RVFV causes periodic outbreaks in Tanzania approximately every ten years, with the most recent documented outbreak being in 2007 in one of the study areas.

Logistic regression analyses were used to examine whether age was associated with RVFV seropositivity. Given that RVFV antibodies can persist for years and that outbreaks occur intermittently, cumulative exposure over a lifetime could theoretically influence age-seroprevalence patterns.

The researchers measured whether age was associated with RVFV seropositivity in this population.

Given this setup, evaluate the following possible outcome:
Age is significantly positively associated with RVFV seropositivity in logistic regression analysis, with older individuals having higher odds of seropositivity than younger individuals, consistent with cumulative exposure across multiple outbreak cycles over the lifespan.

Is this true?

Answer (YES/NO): NO